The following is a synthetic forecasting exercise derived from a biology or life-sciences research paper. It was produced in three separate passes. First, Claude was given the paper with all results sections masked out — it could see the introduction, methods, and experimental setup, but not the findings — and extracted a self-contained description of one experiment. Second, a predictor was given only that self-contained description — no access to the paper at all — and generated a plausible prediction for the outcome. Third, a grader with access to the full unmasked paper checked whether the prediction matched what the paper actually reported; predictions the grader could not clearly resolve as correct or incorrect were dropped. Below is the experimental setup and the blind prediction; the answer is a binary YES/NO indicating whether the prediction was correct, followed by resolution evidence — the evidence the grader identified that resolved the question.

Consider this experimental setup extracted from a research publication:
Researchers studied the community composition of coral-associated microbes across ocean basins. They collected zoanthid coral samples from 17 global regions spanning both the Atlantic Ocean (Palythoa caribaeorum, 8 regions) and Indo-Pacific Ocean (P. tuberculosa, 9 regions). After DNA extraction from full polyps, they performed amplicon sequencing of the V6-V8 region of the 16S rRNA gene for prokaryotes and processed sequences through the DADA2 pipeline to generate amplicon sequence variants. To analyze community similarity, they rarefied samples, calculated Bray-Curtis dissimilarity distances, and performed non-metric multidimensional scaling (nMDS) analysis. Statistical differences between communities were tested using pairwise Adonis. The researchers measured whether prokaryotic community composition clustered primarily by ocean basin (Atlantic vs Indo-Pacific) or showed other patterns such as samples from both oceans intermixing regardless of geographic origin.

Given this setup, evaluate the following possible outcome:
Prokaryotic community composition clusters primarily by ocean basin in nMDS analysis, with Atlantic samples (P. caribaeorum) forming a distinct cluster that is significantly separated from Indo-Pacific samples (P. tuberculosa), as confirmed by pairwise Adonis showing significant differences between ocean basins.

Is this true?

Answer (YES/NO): NO